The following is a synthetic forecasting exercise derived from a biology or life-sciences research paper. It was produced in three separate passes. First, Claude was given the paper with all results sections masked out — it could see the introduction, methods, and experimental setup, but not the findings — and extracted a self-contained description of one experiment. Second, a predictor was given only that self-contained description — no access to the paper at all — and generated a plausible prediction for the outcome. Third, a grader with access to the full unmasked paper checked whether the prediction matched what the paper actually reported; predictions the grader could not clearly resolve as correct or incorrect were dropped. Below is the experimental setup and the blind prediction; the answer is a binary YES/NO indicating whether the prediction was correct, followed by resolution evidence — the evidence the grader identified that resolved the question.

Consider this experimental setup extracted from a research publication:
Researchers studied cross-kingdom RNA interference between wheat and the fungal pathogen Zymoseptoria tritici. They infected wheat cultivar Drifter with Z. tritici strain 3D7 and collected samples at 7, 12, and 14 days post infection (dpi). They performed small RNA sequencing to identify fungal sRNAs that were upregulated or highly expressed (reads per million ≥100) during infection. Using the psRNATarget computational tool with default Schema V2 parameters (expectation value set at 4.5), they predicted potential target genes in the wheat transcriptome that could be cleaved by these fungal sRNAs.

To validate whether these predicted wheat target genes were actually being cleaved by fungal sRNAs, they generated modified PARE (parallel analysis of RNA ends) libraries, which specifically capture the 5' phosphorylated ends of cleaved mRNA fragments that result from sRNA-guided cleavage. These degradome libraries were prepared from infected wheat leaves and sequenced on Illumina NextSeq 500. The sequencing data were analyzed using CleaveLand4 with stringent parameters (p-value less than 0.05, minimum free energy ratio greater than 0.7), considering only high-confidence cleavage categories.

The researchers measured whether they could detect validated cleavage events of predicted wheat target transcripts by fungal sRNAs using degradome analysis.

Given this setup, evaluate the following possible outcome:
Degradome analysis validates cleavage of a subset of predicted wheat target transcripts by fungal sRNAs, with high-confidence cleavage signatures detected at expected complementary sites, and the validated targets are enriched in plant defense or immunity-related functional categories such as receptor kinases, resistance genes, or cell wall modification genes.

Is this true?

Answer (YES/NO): NO